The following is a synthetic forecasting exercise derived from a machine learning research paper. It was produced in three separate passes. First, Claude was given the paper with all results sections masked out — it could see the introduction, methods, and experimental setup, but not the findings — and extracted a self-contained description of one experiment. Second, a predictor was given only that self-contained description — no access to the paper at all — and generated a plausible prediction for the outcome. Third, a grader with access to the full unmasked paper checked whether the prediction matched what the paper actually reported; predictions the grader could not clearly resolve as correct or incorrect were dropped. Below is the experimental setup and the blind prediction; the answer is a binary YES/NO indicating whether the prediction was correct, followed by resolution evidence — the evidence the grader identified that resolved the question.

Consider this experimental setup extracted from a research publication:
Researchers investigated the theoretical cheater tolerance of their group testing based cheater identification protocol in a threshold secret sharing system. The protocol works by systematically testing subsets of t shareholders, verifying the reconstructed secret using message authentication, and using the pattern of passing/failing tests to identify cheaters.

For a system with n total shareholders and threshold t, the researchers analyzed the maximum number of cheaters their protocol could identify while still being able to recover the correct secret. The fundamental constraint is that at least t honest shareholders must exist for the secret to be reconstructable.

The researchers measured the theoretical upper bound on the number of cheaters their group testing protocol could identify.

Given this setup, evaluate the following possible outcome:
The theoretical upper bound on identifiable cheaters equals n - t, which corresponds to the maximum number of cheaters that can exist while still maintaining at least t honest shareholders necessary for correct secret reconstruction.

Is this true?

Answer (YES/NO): YES